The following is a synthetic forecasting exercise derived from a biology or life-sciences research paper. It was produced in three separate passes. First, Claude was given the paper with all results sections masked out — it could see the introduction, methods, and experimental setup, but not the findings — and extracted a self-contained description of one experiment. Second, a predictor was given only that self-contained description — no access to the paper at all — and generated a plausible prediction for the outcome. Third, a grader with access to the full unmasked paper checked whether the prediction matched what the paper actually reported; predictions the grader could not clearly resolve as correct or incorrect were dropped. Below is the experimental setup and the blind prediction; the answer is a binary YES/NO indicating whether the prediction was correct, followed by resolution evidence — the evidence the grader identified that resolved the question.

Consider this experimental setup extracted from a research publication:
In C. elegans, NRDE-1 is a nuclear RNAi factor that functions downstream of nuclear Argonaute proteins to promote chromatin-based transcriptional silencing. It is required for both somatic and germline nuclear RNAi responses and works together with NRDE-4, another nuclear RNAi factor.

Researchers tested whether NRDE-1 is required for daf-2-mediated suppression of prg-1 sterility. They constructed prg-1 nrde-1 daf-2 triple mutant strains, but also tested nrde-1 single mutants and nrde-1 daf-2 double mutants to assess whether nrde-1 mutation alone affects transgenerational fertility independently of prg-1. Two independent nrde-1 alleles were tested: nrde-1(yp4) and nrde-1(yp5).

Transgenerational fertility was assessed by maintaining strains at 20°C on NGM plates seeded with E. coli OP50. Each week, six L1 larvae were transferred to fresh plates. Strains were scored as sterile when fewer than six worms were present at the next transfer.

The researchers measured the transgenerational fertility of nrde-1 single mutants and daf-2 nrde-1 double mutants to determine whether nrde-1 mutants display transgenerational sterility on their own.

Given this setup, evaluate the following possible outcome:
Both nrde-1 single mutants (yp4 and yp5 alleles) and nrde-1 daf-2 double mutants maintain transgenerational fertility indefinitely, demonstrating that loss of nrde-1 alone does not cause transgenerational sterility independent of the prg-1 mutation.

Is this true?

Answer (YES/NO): NO